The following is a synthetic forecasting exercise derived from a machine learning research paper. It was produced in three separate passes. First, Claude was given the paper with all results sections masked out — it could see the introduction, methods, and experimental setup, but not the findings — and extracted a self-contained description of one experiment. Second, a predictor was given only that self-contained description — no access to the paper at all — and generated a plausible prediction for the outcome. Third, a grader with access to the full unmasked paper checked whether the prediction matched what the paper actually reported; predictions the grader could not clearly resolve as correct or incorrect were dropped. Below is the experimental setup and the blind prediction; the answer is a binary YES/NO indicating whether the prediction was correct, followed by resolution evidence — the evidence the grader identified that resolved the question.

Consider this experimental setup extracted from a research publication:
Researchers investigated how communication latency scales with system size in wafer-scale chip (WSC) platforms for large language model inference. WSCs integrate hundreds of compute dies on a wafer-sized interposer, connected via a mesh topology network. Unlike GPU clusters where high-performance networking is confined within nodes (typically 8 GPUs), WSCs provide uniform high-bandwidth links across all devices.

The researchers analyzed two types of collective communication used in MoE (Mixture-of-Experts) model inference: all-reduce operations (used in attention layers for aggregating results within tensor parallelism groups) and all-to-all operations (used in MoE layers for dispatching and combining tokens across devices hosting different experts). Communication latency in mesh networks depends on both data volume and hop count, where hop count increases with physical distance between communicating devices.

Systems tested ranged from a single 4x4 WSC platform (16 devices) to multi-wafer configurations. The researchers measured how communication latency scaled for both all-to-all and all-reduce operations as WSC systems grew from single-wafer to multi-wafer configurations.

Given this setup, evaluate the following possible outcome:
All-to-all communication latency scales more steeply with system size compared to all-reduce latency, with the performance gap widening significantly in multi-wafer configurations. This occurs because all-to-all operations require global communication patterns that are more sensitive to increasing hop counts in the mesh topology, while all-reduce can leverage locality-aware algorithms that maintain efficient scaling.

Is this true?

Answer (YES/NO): YES